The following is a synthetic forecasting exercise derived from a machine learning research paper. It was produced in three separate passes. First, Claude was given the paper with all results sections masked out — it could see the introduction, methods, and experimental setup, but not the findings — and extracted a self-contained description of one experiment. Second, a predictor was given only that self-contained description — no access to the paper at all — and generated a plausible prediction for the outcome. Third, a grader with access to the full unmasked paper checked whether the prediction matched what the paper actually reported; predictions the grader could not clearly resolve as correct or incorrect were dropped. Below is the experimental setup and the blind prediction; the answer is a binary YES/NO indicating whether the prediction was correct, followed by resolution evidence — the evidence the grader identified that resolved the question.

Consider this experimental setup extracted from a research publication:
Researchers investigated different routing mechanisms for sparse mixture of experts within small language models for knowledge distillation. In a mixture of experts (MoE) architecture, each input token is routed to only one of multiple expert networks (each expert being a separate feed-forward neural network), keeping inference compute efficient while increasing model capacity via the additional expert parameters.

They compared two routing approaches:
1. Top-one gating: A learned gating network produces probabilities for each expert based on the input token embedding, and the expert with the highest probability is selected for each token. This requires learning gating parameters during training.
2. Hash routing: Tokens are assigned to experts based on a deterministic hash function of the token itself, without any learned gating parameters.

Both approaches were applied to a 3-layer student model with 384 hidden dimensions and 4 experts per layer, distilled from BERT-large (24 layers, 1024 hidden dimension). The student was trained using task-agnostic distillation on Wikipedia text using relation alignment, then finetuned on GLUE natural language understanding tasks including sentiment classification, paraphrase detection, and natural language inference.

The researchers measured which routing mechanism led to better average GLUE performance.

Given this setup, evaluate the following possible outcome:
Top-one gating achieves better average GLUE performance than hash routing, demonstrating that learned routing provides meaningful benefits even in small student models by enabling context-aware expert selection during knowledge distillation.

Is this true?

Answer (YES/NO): YES